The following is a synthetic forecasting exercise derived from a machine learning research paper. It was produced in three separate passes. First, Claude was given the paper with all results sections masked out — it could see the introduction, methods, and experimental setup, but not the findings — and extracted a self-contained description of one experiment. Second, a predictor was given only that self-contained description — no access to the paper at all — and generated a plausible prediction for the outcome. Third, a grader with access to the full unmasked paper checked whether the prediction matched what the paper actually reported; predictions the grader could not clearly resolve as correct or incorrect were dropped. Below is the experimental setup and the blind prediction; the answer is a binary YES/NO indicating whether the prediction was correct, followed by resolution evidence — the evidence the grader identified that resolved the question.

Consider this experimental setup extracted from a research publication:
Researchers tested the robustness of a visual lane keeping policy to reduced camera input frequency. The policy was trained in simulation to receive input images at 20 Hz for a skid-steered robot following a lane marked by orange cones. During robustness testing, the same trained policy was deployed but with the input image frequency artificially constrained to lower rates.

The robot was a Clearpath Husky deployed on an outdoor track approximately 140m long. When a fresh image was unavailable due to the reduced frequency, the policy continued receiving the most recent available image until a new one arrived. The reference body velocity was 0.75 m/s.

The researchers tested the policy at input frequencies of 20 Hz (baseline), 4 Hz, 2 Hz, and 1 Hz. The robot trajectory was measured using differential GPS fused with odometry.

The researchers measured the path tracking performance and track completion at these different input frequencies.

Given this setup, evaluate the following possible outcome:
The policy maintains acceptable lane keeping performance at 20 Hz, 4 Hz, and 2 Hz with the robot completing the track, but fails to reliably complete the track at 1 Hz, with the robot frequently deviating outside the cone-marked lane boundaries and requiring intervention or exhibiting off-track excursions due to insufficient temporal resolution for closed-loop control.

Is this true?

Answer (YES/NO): YES